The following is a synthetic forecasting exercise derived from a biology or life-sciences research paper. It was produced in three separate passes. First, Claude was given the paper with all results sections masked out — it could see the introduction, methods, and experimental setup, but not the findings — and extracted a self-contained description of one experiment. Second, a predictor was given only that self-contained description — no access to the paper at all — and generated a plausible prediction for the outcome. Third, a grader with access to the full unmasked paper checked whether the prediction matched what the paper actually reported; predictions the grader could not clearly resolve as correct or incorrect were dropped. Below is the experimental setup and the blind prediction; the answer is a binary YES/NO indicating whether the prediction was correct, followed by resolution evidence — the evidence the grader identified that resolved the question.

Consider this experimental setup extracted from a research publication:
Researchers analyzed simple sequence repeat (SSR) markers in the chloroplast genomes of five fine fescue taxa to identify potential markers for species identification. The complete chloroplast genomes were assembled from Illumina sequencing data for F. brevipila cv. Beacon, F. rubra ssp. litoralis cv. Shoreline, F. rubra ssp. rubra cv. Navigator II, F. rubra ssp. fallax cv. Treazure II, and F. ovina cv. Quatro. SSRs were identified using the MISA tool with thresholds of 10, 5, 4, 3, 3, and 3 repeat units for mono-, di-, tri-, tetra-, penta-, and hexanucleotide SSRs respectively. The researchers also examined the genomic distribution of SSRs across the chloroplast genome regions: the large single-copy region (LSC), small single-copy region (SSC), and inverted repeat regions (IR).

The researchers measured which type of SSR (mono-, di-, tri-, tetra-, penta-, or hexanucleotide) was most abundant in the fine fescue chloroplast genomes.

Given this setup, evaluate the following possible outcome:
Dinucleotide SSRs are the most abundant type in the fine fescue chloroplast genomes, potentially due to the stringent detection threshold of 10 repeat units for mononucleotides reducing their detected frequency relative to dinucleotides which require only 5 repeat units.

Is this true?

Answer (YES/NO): NO